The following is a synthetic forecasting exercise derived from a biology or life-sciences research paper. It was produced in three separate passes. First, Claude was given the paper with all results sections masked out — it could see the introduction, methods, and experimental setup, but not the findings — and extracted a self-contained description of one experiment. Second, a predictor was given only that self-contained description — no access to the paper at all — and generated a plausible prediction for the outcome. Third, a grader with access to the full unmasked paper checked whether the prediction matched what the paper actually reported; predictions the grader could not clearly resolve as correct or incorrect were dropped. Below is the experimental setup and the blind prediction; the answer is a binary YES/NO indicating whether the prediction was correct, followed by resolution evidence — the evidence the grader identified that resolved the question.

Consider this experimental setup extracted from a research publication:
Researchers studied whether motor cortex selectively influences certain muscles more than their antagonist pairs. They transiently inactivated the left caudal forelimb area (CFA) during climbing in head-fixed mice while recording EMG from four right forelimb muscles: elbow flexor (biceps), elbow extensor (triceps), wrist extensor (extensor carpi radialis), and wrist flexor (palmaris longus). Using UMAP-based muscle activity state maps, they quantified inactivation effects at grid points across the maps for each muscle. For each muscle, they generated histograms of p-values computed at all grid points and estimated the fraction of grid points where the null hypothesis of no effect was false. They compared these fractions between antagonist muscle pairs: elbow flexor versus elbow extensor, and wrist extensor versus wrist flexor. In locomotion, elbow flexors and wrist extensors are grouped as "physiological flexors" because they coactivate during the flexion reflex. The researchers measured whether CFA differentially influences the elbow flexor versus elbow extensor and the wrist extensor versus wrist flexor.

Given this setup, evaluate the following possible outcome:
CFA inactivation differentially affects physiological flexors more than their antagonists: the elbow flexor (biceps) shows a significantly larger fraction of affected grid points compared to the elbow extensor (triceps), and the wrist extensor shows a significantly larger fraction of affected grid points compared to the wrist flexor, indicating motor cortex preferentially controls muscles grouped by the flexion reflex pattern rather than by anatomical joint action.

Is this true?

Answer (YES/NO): YES